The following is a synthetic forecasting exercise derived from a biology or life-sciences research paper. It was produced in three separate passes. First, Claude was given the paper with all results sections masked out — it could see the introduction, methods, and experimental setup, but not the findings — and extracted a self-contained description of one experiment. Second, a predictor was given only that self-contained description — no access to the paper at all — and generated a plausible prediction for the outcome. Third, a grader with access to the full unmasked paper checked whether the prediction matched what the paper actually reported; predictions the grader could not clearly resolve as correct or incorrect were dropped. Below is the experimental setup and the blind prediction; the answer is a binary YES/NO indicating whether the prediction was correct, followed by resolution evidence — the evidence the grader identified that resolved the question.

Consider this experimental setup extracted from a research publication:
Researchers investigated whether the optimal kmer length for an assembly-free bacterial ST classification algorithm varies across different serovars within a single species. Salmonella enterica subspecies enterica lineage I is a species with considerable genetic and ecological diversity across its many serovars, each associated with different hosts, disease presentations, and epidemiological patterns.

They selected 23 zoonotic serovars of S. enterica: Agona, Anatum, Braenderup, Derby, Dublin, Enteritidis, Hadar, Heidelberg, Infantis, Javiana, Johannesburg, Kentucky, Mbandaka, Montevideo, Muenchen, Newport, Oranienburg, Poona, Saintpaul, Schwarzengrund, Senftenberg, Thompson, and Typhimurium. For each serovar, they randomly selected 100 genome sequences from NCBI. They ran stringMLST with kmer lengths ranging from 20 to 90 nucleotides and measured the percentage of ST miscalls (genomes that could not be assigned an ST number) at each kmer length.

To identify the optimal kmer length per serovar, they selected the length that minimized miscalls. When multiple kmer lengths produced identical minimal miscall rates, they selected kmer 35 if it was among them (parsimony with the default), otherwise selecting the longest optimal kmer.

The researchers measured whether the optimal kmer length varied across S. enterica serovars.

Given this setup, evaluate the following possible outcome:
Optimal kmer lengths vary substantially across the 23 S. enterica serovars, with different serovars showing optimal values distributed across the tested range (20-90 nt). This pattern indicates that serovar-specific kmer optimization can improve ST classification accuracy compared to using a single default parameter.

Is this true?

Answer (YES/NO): NO